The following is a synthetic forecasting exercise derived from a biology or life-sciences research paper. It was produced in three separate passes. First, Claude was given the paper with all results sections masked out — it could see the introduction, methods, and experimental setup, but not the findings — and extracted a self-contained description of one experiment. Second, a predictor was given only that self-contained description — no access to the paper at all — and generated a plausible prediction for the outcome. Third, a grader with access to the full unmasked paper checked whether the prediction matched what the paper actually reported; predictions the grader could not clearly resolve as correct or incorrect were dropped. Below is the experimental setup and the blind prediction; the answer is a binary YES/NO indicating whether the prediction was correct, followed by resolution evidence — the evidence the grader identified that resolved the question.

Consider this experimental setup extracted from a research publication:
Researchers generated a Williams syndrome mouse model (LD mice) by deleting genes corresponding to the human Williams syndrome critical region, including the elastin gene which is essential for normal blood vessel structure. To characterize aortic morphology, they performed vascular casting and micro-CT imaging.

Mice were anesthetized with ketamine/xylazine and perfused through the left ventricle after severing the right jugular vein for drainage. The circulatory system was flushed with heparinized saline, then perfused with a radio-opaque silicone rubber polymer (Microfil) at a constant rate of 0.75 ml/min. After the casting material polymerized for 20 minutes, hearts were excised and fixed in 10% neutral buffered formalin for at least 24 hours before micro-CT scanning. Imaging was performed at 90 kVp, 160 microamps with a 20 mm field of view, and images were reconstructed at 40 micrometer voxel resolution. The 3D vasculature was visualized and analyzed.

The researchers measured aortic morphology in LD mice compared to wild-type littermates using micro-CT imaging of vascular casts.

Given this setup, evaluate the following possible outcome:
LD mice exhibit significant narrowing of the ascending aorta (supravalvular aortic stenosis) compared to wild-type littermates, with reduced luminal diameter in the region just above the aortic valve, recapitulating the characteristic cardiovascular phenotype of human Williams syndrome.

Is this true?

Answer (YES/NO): NO